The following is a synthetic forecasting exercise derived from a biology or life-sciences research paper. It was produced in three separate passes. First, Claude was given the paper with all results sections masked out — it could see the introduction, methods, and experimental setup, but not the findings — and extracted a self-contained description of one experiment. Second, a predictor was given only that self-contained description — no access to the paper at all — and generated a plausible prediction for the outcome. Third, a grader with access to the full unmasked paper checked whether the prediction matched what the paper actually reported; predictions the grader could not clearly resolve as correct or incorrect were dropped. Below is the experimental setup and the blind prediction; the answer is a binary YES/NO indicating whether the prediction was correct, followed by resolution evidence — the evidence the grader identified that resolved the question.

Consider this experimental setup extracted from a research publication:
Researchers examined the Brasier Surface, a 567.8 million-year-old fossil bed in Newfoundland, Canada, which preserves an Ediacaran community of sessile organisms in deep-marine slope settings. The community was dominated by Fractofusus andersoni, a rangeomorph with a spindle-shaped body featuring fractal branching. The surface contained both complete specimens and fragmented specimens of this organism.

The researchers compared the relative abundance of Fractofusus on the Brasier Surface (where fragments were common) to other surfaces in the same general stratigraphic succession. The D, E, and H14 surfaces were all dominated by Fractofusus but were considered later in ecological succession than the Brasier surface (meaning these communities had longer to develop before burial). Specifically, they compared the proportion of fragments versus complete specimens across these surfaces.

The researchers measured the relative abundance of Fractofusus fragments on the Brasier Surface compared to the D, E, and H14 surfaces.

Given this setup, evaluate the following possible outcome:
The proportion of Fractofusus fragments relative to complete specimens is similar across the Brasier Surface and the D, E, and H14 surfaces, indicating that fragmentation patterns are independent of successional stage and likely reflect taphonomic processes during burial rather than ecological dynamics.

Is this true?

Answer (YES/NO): NO